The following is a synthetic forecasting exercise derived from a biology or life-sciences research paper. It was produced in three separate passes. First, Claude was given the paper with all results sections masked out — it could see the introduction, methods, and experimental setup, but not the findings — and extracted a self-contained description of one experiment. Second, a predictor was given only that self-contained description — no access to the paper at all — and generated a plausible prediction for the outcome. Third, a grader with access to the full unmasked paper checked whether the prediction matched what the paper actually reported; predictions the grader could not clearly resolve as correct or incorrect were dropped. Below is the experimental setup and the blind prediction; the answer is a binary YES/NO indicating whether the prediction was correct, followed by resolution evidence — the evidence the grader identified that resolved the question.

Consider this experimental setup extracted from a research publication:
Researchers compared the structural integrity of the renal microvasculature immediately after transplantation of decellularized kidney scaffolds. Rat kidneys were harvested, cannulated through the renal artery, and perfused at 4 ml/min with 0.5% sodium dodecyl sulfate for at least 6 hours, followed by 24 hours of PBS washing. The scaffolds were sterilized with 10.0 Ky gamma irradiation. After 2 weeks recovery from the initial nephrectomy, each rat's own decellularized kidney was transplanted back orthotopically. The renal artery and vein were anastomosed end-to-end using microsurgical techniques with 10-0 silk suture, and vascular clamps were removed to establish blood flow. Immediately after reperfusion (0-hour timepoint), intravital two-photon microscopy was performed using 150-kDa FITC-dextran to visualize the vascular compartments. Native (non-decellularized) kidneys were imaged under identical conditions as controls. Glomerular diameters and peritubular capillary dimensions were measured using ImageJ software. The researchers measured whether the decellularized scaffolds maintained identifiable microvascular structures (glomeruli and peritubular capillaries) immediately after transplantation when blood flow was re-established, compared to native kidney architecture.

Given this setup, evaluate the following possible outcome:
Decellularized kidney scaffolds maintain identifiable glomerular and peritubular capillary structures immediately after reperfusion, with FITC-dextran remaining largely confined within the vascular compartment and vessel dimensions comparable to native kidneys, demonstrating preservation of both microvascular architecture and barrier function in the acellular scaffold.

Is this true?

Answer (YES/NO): NO